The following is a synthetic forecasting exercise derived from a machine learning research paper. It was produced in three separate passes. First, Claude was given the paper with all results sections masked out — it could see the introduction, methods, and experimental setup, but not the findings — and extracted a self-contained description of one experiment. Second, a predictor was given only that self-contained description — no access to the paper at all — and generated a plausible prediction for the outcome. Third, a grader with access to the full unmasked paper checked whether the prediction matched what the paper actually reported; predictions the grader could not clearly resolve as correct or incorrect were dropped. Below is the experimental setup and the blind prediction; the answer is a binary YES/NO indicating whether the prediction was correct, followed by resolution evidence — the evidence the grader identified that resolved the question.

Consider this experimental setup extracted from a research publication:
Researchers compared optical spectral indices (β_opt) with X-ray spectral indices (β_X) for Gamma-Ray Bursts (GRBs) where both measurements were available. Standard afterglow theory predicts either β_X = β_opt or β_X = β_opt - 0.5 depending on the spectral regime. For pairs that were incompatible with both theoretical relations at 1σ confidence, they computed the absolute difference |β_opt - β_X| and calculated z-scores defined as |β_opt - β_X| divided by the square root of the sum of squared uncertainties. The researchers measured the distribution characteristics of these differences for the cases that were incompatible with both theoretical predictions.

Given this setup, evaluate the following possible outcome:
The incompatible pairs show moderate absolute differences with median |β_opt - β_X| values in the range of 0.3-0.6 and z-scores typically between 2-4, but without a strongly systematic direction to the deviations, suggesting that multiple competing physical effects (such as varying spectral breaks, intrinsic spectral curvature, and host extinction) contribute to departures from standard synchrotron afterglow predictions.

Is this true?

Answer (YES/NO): NO